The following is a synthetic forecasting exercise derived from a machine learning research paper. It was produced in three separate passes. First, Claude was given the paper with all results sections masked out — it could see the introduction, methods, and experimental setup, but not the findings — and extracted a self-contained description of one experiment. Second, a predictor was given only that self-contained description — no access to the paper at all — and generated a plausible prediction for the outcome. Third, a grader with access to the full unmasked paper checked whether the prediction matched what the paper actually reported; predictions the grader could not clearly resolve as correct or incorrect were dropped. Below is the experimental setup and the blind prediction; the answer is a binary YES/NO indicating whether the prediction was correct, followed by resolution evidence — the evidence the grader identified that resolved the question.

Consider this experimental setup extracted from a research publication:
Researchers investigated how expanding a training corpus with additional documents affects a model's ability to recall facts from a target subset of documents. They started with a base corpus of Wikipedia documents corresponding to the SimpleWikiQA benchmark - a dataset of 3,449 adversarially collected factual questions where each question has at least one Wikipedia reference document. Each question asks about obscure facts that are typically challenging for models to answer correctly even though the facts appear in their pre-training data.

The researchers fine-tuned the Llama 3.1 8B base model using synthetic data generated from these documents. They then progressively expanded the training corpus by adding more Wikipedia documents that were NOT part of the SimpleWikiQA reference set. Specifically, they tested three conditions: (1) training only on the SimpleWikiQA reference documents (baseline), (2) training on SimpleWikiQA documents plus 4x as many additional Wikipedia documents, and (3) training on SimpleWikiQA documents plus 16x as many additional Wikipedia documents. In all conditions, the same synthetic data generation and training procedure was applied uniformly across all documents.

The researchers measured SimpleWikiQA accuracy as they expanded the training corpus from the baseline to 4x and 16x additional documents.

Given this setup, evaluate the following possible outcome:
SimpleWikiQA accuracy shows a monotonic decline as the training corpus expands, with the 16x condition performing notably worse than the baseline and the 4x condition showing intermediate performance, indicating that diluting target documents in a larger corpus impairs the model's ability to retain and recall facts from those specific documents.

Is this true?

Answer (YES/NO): YES